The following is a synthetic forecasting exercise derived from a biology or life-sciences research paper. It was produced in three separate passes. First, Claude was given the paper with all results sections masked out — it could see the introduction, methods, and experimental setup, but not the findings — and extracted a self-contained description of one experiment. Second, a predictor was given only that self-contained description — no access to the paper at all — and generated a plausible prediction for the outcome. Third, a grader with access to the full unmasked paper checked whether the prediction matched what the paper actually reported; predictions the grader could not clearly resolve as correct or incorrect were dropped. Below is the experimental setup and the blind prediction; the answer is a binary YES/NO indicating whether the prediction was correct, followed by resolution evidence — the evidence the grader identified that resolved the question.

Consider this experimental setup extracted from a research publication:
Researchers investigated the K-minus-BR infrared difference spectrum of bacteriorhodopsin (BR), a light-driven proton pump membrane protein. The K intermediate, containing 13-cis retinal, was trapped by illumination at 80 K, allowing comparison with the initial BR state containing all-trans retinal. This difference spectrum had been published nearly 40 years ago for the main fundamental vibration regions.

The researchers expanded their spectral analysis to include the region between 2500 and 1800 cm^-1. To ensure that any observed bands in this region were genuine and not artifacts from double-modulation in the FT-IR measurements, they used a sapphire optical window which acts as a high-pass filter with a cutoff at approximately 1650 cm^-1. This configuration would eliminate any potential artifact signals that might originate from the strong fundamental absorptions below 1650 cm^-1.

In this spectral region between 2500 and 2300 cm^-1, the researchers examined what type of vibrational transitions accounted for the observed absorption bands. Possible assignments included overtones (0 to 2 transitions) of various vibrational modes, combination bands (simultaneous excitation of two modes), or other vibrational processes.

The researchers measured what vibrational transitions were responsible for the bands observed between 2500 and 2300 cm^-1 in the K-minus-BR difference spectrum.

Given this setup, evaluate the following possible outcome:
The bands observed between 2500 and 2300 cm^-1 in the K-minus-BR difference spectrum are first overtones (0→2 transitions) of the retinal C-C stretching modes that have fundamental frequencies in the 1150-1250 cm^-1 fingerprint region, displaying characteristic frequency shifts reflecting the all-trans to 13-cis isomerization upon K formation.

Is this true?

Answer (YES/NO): NO